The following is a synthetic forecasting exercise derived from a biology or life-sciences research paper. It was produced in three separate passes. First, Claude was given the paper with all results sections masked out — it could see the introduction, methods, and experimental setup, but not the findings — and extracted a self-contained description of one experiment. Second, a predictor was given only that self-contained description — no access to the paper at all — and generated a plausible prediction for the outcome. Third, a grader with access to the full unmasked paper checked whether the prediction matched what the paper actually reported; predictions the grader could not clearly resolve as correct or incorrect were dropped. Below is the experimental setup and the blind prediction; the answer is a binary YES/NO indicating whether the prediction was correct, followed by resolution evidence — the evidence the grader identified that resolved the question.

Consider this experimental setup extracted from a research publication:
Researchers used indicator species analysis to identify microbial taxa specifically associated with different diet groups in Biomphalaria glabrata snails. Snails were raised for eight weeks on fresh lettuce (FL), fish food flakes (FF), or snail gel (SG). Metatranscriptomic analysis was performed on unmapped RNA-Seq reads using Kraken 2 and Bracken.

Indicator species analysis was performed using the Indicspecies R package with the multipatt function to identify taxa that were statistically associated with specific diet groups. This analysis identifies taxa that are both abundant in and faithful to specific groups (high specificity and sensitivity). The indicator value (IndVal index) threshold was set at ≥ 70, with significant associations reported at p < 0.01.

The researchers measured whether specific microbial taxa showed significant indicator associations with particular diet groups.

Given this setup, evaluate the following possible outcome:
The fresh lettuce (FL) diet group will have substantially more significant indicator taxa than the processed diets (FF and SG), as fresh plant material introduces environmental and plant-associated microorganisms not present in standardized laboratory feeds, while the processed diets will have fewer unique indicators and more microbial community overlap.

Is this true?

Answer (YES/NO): NO